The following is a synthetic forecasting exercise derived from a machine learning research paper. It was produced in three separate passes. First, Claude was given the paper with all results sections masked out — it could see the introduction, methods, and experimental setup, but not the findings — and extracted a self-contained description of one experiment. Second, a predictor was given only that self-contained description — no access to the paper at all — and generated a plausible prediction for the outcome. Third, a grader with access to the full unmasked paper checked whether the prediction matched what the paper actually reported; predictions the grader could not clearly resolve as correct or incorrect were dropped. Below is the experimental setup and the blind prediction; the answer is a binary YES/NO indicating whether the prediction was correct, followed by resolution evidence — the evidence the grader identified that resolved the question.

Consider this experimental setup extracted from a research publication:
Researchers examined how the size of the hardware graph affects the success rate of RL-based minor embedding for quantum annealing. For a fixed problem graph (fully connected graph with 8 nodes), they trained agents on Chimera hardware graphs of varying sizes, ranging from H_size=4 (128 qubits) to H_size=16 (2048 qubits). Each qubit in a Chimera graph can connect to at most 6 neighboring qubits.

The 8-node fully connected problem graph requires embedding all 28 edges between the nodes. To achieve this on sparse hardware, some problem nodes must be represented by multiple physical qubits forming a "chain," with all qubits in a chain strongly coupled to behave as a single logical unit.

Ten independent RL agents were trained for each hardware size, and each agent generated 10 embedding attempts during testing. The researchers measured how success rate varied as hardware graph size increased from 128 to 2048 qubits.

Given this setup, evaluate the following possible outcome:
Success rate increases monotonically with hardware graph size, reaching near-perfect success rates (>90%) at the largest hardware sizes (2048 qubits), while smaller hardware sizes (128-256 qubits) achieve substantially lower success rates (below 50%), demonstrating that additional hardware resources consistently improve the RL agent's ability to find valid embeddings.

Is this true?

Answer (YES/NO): NO